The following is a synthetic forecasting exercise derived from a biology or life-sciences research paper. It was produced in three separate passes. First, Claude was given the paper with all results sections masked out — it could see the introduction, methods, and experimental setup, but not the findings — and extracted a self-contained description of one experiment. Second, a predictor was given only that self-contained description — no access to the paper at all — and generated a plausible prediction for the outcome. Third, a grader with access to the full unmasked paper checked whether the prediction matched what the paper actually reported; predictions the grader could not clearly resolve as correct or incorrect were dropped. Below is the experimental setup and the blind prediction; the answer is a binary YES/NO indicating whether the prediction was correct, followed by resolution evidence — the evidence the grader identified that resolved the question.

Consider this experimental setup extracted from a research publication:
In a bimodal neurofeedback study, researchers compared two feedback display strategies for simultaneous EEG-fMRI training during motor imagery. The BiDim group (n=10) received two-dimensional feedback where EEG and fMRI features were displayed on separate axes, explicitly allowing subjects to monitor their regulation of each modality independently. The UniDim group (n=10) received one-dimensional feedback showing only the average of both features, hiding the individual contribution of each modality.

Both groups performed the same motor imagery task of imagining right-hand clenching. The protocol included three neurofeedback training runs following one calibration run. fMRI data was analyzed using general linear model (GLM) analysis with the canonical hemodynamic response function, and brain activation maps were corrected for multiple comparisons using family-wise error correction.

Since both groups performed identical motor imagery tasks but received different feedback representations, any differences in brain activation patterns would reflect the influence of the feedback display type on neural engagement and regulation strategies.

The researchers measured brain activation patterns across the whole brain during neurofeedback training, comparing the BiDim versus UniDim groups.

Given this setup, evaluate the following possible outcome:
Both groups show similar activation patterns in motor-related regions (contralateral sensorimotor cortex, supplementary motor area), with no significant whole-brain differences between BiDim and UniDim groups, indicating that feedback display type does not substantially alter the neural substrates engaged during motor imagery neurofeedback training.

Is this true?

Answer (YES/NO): NO